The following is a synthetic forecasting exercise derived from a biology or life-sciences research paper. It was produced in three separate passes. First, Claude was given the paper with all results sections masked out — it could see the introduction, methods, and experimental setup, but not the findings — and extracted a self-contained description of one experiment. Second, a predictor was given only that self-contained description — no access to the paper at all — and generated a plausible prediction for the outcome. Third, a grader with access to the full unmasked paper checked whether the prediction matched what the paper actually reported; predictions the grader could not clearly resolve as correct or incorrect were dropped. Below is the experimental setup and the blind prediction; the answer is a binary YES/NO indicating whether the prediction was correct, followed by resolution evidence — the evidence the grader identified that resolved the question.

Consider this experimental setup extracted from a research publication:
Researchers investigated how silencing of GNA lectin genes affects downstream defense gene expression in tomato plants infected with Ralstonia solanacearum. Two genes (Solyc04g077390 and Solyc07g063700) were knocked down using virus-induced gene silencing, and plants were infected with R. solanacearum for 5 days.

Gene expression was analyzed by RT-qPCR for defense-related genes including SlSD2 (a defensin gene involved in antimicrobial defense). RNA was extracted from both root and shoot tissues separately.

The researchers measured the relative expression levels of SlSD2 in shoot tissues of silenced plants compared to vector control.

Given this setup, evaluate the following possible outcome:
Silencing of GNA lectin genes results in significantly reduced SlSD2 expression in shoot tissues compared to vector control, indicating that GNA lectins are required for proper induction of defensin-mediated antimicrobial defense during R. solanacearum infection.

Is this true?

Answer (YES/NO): NO